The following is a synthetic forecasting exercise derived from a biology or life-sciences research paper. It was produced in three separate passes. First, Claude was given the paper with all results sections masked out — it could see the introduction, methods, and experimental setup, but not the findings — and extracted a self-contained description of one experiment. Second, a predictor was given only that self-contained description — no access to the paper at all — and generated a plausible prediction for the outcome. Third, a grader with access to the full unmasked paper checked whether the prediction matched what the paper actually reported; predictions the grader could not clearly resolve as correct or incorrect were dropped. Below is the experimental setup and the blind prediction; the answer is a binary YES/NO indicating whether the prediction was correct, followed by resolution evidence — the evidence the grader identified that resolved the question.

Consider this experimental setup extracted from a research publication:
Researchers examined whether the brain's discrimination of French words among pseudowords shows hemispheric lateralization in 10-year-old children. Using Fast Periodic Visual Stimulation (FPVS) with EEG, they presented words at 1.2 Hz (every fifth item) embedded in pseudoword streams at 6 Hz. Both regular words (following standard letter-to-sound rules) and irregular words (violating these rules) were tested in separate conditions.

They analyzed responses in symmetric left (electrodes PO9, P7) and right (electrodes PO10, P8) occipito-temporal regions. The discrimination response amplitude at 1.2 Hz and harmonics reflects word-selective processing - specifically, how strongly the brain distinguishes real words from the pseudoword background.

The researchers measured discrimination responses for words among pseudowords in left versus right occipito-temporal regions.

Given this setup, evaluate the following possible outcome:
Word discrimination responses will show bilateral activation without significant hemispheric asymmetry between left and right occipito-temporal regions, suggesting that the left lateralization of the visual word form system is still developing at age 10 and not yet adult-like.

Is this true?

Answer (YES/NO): NO